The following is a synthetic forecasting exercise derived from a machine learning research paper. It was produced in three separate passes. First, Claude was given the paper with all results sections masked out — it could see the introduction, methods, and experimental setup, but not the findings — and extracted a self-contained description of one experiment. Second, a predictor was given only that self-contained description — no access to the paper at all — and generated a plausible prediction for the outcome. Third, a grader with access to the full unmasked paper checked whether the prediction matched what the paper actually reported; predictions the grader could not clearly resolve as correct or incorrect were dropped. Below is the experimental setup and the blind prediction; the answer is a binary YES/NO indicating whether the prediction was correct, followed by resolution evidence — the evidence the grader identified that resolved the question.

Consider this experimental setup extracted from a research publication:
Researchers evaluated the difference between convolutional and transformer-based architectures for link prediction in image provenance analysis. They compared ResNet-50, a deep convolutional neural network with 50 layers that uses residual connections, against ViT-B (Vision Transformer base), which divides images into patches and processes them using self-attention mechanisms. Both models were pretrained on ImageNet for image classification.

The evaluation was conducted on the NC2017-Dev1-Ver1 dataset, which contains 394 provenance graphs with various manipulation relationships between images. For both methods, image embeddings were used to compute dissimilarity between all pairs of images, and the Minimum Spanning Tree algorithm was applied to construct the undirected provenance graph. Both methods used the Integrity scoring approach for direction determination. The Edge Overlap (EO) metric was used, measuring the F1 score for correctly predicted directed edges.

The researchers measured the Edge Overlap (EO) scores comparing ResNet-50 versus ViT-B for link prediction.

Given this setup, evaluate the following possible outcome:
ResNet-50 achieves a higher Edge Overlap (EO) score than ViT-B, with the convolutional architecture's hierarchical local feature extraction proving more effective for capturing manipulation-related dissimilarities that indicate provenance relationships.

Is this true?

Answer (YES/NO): NO